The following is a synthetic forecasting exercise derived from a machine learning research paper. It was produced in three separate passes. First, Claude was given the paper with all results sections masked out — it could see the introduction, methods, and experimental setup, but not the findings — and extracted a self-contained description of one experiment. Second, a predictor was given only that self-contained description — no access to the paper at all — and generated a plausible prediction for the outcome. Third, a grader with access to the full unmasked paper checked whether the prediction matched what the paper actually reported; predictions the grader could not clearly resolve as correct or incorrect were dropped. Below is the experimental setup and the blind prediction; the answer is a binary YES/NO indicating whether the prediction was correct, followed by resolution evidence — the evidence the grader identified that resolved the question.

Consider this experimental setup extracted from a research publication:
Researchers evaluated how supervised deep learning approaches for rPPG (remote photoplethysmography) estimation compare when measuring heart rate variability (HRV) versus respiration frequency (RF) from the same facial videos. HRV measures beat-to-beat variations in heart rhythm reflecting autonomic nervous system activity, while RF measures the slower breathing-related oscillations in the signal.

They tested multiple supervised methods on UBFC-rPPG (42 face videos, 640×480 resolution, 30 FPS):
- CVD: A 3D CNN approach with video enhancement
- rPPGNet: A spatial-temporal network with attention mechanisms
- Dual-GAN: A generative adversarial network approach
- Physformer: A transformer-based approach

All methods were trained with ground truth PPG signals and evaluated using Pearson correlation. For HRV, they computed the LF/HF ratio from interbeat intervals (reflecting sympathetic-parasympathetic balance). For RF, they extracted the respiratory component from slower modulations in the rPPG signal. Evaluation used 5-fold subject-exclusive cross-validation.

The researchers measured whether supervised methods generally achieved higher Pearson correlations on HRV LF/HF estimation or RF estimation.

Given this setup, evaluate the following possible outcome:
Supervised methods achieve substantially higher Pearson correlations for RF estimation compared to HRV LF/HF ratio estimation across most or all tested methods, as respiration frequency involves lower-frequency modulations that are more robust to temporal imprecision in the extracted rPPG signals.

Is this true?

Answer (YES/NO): NO